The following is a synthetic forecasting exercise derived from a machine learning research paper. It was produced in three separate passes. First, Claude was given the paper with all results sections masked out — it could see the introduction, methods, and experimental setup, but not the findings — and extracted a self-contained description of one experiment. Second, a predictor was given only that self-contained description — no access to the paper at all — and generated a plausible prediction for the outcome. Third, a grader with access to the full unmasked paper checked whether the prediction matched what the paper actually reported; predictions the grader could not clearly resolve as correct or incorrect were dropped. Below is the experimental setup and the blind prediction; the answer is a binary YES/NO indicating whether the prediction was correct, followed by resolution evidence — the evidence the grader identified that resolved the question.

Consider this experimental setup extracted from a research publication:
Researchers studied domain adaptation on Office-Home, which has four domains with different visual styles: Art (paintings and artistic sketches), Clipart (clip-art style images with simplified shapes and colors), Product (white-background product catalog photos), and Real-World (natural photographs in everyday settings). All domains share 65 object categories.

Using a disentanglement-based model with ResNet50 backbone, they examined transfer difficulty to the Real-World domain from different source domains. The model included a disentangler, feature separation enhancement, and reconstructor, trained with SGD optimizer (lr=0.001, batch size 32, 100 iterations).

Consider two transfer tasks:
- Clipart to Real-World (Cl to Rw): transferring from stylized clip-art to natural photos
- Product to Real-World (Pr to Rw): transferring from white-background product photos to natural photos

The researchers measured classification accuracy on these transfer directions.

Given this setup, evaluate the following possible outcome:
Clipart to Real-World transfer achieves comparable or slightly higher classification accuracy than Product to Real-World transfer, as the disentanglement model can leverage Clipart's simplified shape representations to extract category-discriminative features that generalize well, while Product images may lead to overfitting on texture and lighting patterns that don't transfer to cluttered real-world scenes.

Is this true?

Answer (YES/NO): NO